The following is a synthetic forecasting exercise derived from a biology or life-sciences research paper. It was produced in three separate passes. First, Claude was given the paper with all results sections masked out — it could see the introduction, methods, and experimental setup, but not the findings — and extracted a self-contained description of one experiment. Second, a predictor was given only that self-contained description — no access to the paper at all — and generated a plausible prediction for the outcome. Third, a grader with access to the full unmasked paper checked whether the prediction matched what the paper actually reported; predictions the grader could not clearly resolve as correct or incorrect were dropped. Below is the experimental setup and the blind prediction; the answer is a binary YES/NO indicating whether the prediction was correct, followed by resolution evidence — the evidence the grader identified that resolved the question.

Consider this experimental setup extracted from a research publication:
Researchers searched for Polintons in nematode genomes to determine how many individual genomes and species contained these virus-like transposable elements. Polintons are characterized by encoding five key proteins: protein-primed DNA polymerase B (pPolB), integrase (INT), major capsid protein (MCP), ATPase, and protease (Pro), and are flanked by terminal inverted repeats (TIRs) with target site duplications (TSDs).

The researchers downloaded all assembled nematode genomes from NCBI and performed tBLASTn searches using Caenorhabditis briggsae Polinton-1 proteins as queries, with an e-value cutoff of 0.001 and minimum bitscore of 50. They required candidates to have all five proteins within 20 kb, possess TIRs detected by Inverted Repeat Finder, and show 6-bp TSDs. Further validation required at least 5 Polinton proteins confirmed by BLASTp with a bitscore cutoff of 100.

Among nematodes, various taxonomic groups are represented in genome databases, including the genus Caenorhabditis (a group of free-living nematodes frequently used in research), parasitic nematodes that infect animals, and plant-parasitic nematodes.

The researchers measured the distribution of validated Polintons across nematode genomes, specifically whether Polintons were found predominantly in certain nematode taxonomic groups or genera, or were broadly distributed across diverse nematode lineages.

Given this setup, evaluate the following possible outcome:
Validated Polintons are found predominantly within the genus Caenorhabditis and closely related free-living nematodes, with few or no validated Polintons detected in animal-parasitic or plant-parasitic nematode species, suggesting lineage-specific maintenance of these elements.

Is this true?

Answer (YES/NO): NO